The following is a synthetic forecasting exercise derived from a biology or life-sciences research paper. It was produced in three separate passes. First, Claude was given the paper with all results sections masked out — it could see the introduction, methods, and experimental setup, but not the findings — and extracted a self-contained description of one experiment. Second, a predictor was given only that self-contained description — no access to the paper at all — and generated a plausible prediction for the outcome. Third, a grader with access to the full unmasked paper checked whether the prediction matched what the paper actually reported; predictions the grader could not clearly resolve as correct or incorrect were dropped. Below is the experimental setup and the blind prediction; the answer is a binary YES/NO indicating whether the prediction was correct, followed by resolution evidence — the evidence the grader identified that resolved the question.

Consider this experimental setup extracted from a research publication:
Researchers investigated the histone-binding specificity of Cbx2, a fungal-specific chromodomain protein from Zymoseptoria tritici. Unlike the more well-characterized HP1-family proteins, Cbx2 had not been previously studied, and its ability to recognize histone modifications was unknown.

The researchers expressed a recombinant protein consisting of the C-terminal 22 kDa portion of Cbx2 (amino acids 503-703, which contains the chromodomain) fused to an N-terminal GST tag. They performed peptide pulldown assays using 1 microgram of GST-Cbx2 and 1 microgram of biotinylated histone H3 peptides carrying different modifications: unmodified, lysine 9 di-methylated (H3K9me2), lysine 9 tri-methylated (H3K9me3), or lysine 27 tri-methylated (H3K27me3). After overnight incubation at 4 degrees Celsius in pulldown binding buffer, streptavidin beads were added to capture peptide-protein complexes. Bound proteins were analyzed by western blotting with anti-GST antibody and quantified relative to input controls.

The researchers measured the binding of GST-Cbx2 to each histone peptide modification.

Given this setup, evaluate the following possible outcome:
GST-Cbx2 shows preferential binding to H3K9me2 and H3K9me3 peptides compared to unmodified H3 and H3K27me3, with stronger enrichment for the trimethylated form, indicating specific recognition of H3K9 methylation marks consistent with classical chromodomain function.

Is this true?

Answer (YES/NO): YES